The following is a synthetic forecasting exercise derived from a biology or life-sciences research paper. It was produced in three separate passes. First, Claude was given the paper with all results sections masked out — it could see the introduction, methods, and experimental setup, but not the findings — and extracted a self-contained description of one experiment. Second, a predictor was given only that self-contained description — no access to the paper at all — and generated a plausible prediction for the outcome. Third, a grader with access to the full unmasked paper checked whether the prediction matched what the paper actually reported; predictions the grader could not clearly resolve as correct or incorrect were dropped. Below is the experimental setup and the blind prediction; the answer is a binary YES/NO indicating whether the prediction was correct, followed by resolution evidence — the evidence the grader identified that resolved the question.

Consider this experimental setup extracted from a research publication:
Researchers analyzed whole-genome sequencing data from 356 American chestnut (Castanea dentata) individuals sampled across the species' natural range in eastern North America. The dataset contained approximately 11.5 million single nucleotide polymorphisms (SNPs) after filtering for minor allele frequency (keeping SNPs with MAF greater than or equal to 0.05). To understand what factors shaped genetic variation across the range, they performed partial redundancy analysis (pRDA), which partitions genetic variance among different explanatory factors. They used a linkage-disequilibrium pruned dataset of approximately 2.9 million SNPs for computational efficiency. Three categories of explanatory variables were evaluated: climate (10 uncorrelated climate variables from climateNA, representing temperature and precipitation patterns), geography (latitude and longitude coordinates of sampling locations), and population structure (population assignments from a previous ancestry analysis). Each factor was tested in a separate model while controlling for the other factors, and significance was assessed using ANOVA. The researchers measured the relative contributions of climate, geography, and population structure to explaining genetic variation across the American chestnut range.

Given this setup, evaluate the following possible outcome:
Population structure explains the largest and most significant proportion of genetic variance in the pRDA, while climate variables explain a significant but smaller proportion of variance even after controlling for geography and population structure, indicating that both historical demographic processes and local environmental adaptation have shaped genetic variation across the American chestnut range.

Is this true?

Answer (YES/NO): NO